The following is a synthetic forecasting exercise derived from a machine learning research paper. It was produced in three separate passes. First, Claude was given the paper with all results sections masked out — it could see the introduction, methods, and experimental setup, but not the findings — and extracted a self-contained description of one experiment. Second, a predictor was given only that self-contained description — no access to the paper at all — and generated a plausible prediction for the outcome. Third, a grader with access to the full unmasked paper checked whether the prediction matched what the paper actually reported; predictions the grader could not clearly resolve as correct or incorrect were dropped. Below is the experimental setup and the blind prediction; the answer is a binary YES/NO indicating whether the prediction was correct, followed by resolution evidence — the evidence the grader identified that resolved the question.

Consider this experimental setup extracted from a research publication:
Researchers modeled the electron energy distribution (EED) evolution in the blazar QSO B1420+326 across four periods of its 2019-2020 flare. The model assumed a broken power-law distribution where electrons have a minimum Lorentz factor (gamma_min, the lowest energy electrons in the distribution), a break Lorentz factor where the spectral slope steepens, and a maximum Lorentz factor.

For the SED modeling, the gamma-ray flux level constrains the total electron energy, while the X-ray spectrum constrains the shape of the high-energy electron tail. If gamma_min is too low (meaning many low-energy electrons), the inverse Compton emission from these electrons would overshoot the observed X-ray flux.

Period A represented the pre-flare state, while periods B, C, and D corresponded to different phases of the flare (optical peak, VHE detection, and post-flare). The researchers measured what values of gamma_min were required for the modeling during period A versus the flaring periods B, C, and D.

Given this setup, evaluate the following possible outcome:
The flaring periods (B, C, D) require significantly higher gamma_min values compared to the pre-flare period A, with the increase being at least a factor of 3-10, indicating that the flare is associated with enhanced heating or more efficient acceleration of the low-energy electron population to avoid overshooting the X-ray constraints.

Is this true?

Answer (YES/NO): YES